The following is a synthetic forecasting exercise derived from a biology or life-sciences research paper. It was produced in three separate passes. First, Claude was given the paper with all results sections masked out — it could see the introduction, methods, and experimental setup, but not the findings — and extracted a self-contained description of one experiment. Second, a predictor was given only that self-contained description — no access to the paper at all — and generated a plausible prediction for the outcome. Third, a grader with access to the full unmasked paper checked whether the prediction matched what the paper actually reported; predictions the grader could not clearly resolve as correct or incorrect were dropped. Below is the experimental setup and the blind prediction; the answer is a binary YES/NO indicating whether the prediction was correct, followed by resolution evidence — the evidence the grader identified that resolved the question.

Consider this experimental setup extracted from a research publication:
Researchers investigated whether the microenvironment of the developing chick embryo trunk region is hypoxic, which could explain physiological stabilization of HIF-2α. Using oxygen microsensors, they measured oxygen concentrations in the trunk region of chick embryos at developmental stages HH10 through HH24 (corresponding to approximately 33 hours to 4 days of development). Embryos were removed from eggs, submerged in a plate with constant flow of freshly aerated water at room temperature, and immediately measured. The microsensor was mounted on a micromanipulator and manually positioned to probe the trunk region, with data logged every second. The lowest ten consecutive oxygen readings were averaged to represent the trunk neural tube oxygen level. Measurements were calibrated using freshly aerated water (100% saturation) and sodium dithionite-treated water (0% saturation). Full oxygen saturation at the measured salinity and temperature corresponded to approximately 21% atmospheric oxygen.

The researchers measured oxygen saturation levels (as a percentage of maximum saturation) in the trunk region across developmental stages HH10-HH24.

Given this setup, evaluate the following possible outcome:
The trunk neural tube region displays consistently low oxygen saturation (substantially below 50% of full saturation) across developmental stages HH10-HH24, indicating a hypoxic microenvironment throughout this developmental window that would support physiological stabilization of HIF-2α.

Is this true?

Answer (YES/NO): NO